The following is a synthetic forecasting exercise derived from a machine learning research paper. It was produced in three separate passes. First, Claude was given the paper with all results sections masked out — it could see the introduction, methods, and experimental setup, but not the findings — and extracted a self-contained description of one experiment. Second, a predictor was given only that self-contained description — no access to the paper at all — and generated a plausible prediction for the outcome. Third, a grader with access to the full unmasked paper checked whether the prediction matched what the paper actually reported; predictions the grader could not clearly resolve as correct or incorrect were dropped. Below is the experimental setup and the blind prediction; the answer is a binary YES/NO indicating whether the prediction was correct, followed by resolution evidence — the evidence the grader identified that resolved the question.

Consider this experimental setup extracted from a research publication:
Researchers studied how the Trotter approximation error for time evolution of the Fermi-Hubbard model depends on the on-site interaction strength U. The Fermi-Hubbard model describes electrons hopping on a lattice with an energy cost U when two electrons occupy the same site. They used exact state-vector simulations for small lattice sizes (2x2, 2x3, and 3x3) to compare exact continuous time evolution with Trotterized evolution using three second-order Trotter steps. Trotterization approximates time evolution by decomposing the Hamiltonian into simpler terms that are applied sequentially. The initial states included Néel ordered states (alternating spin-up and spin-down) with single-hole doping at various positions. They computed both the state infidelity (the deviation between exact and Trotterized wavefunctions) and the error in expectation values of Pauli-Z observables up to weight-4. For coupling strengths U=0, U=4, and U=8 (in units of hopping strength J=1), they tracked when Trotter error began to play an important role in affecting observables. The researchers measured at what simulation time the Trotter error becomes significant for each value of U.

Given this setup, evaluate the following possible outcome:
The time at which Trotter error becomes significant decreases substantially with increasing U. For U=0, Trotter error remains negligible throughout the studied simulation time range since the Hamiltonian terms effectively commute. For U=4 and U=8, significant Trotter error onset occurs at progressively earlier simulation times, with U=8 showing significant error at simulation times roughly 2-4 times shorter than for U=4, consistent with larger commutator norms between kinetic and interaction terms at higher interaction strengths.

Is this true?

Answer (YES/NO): NO